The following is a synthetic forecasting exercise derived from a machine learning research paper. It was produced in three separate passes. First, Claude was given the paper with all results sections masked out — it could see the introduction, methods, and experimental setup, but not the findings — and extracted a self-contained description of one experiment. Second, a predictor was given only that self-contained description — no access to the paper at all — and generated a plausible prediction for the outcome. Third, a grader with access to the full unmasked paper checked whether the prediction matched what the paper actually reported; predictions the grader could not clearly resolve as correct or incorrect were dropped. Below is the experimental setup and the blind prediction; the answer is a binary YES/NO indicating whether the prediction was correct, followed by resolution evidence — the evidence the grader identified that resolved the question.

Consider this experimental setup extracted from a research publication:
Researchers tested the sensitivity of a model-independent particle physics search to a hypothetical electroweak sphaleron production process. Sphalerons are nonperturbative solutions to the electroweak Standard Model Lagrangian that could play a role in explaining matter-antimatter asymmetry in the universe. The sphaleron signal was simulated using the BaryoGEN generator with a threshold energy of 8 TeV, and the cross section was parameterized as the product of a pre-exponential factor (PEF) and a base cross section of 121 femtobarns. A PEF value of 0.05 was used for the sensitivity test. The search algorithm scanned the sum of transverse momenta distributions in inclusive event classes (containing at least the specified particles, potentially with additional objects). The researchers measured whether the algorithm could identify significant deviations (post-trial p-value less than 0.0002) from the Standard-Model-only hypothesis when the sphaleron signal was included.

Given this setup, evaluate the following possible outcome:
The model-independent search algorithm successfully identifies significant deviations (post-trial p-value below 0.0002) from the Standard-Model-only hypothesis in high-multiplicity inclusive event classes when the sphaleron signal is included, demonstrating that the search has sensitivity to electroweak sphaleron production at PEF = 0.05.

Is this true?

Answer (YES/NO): YES